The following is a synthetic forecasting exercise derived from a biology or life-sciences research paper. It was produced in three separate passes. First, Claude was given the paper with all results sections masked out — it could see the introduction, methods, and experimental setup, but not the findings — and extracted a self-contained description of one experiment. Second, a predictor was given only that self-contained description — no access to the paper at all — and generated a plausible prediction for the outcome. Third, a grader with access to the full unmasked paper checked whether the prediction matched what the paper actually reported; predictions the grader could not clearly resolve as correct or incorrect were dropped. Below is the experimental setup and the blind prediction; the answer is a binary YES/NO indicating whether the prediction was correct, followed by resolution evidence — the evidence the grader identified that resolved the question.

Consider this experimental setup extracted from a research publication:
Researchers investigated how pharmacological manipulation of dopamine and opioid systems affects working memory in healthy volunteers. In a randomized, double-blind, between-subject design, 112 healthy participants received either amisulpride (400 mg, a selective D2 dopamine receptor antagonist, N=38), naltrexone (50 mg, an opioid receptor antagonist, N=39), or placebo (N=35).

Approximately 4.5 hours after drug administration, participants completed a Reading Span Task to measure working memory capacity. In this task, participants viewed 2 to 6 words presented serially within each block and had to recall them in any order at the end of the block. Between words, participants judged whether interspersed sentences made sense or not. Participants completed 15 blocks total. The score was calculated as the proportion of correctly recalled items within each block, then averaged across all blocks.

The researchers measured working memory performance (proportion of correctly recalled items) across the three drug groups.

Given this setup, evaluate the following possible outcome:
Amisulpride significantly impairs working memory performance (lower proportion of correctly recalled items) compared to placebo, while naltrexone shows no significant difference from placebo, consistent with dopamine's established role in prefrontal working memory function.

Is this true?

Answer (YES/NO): NO